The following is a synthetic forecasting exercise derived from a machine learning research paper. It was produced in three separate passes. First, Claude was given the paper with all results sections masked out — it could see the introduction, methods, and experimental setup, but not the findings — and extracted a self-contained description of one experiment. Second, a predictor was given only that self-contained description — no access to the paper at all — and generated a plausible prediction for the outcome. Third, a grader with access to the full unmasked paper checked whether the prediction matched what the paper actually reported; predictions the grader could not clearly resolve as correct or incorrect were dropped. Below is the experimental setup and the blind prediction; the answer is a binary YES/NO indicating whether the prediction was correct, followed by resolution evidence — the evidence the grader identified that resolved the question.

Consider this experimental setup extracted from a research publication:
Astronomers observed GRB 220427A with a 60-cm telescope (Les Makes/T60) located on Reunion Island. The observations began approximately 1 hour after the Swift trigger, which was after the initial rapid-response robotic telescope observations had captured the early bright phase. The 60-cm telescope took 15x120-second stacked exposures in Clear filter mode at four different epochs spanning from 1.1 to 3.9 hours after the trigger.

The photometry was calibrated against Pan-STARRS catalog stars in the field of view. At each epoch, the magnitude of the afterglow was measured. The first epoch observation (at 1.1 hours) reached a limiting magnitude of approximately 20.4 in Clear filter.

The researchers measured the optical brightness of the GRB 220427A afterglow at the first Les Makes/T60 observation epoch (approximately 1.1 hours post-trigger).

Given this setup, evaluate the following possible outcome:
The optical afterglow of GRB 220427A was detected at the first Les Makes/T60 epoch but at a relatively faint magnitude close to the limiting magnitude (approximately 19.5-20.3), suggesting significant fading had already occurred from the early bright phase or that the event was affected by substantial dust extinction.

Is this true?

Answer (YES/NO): YES